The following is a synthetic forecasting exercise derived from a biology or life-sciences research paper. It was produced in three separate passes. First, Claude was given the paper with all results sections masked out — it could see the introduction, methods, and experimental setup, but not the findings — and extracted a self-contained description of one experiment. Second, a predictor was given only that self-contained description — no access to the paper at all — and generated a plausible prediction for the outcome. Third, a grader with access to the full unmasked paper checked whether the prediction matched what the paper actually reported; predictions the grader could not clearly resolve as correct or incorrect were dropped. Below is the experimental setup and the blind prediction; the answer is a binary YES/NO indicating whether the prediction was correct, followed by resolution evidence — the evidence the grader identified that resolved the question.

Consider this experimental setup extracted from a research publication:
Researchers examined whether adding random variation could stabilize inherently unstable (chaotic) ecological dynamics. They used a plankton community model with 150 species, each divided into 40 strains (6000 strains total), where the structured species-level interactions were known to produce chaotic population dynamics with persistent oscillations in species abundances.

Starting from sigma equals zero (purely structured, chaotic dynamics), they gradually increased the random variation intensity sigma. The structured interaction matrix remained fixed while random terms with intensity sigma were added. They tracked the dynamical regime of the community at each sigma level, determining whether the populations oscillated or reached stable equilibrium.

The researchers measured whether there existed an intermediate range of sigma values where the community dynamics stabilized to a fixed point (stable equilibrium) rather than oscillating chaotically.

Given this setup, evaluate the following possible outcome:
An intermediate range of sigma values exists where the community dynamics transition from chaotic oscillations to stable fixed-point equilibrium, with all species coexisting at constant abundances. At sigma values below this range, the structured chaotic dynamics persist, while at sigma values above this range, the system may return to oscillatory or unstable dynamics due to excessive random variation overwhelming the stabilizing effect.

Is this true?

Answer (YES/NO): YES